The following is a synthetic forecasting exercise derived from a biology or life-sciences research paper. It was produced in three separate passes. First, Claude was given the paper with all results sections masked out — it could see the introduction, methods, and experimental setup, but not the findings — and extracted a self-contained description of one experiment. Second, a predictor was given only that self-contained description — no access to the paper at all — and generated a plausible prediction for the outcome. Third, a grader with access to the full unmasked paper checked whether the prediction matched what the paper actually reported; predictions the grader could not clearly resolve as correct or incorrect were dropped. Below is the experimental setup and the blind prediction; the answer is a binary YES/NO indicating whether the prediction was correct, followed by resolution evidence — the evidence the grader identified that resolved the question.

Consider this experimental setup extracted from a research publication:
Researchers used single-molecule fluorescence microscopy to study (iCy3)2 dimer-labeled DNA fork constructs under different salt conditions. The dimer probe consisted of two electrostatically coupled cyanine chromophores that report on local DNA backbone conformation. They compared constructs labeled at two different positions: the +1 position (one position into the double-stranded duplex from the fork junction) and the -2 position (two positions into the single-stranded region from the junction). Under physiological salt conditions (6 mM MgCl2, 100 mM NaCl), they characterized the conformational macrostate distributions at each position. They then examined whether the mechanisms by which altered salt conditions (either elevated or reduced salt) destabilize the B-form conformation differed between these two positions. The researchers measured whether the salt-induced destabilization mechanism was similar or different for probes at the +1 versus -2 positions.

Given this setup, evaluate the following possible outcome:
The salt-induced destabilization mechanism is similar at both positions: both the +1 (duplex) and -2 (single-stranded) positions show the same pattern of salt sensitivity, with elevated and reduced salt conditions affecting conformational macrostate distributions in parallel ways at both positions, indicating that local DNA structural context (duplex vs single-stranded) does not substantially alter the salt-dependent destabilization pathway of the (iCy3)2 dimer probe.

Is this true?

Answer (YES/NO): NO